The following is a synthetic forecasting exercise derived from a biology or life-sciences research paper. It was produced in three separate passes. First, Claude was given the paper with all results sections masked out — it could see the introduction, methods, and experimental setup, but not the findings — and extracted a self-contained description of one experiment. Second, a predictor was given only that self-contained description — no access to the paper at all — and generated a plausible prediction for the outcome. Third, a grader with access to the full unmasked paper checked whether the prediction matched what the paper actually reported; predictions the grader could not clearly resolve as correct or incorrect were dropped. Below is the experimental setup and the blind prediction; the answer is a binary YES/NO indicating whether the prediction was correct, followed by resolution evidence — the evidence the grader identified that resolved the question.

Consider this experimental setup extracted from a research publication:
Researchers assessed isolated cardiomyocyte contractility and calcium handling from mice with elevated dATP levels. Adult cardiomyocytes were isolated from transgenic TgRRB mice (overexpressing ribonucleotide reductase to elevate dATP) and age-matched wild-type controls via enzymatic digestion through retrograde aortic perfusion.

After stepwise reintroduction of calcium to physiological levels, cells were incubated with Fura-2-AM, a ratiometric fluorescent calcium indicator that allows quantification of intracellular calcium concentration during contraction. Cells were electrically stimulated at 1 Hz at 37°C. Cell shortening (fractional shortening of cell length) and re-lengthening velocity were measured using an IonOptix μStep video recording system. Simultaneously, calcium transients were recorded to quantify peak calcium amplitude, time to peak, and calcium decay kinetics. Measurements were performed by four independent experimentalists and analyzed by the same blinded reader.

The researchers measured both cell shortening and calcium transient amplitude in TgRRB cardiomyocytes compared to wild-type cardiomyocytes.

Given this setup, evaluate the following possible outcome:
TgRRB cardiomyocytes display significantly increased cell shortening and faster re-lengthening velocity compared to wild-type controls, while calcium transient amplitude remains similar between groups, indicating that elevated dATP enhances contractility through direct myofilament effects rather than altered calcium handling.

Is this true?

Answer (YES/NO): YES